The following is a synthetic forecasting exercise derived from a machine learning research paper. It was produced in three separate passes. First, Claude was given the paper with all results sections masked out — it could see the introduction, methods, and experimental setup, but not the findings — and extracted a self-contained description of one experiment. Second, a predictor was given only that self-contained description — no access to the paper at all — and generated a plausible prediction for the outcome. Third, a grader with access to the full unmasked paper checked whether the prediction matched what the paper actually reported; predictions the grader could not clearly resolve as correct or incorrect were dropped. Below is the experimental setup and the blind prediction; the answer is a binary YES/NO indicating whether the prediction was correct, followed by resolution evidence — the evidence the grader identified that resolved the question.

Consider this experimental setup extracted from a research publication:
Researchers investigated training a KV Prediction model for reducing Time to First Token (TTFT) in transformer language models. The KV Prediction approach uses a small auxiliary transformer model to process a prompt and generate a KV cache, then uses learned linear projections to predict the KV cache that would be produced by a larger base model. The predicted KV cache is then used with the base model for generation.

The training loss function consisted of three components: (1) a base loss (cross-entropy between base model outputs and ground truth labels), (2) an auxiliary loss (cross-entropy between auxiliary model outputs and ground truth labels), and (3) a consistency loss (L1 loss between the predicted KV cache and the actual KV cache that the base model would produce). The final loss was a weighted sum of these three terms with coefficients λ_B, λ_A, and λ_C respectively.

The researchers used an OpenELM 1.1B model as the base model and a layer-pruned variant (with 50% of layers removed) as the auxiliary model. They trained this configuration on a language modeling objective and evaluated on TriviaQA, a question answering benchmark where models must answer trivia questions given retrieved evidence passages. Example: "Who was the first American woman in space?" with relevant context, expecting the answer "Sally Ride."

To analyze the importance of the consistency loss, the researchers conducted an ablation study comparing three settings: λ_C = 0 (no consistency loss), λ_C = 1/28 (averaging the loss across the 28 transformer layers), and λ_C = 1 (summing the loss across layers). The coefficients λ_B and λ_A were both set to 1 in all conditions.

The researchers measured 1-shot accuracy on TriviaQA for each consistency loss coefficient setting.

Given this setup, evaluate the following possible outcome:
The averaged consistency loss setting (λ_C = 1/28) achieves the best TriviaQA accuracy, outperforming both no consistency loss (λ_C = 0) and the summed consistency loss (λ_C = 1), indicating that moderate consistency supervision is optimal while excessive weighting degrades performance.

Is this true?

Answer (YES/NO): YES